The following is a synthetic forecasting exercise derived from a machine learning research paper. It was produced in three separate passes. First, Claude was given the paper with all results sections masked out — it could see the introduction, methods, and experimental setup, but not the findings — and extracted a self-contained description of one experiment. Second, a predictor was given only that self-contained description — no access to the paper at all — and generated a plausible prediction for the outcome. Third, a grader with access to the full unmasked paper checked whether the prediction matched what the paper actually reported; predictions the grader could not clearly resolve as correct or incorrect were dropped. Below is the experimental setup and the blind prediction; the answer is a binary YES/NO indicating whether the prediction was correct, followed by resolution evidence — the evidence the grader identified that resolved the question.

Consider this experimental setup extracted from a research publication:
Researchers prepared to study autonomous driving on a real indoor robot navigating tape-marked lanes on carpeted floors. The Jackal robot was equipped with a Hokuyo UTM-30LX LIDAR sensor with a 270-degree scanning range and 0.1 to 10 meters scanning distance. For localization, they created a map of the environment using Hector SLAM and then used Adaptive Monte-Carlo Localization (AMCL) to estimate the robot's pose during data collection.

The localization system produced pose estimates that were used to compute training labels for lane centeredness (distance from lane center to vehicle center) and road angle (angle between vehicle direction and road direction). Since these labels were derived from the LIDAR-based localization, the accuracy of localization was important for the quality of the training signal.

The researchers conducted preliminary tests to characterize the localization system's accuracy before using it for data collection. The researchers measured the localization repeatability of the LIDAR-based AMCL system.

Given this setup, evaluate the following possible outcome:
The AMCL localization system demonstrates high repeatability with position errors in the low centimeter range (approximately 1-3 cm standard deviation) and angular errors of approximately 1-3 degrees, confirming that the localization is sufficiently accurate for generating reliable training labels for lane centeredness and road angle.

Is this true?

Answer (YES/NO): NO